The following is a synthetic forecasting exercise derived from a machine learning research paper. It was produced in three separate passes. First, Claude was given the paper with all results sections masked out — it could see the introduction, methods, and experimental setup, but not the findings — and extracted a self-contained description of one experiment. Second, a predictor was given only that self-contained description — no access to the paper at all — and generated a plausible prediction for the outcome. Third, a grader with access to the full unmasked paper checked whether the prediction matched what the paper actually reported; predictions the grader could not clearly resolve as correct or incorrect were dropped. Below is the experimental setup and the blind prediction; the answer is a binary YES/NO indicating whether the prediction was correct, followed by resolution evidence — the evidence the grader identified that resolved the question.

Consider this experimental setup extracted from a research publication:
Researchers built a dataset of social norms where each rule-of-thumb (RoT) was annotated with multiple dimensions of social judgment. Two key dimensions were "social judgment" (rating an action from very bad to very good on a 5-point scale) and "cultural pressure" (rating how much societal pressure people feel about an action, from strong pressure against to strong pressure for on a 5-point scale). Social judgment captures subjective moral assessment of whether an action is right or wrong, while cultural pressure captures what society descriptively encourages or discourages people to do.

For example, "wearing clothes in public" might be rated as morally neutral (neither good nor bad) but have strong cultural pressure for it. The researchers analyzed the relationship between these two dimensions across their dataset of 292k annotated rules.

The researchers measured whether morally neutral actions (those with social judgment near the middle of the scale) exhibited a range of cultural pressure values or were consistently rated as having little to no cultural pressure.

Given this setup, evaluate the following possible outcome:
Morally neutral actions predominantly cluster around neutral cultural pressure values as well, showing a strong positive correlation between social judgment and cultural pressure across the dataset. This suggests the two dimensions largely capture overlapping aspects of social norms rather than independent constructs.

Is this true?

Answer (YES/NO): NO